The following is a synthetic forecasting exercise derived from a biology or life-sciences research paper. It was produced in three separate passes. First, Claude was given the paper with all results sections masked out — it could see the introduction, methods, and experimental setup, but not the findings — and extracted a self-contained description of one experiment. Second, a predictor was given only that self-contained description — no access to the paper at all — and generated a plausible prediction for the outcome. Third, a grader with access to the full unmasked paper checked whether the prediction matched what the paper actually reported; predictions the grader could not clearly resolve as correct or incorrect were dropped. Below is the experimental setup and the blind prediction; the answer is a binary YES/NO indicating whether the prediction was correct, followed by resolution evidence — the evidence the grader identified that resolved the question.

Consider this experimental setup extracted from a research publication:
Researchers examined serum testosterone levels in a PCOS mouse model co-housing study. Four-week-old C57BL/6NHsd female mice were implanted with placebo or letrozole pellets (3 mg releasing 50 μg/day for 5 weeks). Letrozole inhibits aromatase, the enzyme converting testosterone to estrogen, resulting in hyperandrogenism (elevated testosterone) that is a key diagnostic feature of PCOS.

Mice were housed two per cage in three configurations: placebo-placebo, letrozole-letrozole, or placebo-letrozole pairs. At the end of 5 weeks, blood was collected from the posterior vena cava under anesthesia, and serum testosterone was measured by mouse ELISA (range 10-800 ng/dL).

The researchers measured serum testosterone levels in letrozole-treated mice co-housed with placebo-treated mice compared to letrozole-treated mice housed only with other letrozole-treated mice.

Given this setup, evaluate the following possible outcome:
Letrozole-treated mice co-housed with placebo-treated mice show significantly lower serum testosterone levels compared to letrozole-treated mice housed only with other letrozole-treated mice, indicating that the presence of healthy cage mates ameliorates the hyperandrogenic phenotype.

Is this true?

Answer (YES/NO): YES